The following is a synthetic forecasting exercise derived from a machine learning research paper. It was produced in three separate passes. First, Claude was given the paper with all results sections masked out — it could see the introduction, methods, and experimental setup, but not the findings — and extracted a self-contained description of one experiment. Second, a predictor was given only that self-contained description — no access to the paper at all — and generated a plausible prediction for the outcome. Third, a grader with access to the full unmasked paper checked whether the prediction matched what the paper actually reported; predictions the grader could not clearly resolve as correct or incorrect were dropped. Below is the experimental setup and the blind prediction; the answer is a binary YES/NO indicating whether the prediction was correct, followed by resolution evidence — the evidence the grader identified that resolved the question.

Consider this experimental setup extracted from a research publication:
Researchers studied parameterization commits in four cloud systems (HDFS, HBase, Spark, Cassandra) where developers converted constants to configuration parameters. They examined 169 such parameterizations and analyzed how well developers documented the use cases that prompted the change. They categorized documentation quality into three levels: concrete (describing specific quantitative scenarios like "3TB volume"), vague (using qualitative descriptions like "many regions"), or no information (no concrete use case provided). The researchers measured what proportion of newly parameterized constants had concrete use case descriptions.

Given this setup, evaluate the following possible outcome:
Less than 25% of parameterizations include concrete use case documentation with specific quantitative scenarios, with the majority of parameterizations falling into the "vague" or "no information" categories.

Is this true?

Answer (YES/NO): NO